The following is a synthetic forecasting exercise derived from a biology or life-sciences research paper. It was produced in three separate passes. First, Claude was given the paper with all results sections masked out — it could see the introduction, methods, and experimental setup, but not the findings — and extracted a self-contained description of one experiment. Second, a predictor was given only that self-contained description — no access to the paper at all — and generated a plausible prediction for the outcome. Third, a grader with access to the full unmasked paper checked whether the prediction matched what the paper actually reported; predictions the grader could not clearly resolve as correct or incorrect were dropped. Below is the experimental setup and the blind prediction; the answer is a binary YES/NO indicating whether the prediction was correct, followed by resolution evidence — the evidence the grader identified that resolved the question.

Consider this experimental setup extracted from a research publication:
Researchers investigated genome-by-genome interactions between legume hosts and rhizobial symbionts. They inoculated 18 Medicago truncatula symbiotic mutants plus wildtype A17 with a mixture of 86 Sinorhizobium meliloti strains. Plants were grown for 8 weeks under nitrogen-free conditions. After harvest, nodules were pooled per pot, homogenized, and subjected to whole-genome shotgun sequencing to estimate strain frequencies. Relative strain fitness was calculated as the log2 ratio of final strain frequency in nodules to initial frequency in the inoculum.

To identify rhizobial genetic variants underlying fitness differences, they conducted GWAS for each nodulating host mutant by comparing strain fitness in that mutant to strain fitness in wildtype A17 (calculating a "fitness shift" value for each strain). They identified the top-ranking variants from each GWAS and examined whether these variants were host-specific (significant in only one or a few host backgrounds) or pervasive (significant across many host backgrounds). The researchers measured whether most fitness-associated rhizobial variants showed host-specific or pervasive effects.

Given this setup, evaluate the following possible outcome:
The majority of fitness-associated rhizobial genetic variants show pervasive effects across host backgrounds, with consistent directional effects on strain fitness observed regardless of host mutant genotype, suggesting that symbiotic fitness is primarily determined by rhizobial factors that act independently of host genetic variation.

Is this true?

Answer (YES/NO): NO